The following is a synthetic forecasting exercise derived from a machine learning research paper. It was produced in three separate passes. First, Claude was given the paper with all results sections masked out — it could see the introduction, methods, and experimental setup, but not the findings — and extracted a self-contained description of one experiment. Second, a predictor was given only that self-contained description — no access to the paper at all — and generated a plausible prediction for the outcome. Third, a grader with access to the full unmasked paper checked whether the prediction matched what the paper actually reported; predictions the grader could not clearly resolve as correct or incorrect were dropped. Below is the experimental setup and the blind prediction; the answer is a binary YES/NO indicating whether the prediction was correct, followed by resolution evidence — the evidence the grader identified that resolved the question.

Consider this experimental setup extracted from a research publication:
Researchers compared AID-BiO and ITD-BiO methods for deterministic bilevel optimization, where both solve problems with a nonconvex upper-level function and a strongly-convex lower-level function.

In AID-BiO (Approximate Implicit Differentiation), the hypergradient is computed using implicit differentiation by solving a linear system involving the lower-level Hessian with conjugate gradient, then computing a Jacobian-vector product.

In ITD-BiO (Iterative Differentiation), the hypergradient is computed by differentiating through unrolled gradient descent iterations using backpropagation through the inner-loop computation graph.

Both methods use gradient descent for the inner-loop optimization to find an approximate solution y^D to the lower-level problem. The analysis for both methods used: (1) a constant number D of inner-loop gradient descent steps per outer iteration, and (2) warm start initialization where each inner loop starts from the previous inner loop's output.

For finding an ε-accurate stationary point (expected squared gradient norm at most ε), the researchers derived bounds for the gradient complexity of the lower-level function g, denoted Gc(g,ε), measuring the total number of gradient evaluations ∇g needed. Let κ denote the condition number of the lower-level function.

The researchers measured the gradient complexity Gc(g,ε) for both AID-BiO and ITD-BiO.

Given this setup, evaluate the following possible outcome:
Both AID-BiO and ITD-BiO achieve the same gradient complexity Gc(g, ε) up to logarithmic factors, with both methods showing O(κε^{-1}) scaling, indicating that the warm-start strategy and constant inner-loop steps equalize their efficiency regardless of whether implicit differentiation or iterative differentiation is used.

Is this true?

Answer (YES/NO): NO